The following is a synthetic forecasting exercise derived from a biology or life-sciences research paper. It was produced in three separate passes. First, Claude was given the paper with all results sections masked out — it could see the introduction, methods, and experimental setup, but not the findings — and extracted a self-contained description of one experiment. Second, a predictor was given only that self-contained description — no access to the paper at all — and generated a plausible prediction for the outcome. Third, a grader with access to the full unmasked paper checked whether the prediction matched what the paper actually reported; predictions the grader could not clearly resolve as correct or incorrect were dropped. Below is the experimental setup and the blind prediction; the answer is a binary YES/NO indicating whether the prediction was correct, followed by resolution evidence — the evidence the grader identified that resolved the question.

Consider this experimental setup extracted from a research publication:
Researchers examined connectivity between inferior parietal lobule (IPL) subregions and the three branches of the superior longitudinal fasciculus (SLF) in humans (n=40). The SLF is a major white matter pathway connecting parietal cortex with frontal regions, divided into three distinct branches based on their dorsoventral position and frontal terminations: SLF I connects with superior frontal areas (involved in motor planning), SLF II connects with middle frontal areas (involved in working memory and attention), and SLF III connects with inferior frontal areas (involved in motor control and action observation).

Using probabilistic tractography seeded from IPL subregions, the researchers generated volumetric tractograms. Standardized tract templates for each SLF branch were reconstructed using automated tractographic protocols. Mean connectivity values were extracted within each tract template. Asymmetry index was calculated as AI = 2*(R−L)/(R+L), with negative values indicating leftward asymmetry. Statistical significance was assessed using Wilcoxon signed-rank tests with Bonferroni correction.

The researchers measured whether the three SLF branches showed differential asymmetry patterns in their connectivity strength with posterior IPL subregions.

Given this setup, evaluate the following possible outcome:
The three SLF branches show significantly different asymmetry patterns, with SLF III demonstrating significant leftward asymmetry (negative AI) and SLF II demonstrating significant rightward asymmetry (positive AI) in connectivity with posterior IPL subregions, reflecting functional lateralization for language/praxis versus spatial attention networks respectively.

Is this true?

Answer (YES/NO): NO